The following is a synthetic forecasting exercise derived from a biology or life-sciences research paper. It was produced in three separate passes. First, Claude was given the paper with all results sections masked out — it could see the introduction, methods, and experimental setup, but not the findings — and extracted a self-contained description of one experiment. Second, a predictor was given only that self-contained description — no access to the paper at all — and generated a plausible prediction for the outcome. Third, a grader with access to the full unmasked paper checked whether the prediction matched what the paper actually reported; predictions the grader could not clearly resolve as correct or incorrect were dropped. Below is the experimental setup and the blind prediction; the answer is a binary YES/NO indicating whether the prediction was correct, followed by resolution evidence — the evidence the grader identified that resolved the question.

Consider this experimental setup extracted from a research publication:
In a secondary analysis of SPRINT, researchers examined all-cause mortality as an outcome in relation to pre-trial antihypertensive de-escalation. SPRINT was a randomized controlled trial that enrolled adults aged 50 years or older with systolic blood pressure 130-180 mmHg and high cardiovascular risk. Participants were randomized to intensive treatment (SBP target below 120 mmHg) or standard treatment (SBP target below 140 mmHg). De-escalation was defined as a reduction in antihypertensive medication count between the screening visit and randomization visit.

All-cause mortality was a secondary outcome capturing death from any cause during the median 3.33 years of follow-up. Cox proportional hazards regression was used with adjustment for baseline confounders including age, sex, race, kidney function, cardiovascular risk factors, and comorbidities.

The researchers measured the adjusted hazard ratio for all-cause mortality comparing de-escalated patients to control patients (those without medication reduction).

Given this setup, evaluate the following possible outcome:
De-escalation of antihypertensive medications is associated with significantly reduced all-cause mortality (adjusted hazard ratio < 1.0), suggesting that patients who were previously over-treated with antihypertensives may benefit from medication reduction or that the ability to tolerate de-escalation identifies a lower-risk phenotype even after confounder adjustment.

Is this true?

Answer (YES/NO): NO